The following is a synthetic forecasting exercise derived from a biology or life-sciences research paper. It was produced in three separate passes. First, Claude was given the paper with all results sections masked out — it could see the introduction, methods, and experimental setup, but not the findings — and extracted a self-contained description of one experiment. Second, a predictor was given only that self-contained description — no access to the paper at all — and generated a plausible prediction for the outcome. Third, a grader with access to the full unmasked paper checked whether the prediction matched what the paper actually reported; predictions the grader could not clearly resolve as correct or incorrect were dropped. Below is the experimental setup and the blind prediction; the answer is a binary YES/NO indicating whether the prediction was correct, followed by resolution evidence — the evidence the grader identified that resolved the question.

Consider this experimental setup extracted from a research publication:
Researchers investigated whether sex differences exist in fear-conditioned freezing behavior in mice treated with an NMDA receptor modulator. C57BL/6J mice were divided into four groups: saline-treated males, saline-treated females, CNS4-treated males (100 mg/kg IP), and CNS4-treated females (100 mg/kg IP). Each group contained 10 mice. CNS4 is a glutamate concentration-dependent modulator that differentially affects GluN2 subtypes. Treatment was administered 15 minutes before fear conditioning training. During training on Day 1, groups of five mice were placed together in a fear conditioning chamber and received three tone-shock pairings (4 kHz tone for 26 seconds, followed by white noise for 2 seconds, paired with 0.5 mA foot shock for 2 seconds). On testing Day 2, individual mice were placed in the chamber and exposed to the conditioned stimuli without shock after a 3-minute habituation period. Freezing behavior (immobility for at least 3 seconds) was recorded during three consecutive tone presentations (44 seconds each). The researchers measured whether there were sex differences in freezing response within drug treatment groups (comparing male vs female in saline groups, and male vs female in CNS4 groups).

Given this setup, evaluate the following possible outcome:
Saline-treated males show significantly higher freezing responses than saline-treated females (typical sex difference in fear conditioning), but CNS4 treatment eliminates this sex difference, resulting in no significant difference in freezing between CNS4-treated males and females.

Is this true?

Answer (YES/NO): NO